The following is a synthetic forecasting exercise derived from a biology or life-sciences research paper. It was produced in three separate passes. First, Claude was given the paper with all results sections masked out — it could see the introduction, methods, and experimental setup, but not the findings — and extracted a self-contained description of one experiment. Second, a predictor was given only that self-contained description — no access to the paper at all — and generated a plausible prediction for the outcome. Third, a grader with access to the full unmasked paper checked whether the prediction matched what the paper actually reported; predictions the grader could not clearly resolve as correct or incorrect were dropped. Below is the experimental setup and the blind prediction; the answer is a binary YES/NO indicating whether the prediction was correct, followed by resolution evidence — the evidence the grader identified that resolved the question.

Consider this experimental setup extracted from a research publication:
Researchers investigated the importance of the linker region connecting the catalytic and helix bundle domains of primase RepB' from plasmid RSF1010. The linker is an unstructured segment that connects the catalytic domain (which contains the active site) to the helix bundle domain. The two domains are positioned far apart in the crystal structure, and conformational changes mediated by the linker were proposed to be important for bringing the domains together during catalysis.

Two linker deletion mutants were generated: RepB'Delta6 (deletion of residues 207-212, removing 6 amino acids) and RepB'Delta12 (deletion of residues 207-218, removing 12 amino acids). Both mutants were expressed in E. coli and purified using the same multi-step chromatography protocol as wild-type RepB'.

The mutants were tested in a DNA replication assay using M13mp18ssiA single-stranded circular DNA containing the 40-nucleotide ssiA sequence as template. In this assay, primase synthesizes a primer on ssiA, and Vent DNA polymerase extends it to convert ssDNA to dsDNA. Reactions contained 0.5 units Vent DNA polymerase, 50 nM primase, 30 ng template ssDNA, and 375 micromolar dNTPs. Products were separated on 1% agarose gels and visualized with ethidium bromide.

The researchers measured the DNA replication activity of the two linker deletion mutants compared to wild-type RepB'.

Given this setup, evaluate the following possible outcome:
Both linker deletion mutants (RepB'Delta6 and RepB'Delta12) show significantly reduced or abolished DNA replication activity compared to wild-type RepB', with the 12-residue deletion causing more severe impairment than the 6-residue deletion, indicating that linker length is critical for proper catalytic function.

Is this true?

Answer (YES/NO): NO